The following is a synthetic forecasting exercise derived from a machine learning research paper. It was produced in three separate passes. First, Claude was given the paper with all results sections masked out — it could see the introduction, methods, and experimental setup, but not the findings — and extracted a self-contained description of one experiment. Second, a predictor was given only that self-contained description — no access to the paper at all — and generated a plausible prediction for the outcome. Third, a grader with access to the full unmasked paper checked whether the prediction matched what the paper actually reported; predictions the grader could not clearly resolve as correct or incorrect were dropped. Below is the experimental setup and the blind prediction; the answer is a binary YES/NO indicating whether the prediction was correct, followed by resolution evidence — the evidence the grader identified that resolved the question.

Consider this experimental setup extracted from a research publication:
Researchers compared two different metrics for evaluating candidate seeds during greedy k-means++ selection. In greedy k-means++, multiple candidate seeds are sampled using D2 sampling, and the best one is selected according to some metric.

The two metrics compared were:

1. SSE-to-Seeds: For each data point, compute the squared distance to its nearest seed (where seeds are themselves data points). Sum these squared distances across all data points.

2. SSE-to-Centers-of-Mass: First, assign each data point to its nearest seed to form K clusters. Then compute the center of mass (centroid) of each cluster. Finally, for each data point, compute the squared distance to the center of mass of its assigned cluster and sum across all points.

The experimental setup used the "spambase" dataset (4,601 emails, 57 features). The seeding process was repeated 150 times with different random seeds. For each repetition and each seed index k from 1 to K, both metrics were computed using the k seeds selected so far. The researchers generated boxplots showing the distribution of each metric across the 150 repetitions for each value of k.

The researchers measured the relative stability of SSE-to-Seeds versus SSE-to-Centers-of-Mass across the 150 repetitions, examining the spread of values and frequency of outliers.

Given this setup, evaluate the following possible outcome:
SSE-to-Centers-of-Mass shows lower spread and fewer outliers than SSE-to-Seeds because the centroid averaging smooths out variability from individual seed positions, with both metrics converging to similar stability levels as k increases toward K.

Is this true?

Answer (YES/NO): NO